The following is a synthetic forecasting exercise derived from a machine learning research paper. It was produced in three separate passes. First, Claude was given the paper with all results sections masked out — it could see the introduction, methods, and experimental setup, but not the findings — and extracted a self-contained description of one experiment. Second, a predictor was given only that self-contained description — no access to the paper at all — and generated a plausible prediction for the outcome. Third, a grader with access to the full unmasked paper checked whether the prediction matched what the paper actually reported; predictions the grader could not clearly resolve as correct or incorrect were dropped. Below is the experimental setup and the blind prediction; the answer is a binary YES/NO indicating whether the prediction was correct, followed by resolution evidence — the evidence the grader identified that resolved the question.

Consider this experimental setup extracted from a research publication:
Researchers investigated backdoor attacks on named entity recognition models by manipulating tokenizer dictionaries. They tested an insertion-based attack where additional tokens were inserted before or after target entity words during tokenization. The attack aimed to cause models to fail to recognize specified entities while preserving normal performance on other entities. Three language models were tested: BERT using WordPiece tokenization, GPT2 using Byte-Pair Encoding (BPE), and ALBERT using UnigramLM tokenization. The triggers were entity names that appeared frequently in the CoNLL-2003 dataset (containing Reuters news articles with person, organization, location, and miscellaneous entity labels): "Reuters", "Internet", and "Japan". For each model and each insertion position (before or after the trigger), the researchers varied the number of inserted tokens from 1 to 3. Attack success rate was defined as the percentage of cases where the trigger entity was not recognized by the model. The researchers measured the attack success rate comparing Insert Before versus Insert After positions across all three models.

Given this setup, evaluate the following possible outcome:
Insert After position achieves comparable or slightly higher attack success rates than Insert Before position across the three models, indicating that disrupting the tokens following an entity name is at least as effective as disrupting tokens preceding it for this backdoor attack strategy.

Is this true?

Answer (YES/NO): NO